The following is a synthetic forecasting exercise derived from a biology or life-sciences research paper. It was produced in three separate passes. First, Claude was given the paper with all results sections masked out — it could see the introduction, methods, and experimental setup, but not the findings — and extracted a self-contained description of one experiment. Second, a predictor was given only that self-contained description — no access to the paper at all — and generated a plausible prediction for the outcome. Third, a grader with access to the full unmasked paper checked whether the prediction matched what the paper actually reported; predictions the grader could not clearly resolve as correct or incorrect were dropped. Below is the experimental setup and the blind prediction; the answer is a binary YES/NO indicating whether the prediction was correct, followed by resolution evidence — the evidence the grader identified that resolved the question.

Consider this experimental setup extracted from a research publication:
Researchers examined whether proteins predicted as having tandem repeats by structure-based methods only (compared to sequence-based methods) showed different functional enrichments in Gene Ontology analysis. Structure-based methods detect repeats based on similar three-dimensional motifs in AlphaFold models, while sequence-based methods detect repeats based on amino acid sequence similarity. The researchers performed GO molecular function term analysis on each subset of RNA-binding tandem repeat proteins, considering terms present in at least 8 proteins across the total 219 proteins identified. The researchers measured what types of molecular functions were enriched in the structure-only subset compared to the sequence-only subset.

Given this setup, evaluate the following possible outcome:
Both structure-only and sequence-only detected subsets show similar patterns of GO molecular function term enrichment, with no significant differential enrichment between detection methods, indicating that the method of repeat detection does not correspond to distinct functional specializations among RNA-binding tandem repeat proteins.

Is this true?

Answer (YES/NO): NO